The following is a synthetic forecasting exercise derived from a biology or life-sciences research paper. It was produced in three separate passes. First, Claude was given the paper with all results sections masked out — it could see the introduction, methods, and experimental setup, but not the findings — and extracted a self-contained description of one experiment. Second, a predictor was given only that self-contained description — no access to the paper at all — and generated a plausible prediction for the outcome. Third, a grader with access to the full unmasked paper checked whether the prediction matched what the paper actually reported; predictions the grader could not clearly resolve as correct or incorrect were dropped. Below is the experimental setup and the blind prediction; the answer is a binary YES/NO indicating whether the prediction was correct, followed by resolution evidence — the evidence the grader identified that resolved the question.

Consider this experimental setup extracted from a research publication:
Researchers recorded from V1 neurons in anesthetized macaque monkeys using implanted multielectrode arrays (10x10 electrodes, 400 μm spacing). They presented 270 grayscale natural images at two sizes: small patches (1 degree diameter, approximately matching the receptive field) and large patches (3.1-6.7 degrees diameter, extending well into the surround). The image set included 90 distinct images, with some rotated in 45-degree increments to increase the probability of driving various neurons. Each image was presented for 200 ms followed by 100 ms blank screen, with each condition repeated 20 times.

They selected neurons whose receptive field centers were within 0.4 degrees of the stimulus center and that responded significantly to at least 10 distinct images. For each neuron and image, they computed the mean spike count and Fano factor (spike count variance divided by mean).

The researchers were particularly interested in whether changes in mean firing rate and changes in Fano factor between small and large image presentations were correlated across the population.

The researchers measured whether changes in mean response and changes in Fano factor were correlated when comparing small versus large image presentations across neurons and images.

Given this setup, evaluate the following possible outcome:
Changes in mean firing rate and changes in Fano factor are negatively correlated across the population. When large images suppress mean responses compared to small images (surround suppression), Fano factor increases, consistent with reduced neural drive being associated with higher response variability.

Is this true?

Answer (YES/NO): NO